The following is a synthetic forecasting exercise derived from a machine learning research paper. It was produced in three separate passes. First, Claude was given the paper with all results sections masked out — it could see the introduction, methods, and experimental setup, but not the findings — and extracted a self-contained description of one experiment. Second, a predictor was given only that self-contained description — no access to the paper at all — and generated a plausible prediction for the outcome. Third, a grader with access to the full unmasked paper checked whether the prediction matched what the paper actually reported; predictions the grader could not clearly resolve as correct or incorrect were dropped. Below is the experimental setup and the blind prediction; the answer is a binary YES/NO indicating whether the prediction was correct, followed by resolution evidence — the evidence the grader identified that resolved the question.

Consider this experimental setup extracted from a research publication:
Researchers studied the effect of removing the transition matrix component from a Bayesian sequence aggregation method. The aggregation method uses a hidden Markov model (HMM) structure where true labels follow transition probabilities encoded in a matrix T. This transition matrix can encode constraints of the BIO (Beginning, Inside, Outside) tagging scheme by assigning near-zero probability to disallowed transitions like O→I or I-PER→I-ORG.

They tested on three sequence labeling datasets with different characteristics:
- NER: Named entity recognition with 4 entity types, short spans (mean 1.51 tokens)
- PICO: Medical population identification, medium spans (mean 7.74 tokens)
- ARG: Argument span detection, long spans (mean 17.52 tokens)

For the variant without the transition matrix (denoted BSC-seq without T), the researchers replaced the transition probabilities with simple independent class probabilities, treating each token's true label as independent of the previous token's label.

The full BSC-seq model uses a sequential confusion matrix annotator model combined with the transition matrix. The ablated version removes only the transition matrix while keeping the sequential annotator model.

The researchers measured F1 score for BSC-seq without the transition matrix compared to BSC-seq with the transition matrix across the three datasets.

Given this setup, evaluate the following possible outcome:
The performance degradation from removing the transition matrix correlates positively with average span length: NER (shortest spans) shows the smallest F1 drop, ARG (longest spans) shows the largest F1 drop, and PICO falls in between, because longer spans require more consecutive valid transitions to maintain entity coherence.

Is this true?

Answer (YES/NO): NO